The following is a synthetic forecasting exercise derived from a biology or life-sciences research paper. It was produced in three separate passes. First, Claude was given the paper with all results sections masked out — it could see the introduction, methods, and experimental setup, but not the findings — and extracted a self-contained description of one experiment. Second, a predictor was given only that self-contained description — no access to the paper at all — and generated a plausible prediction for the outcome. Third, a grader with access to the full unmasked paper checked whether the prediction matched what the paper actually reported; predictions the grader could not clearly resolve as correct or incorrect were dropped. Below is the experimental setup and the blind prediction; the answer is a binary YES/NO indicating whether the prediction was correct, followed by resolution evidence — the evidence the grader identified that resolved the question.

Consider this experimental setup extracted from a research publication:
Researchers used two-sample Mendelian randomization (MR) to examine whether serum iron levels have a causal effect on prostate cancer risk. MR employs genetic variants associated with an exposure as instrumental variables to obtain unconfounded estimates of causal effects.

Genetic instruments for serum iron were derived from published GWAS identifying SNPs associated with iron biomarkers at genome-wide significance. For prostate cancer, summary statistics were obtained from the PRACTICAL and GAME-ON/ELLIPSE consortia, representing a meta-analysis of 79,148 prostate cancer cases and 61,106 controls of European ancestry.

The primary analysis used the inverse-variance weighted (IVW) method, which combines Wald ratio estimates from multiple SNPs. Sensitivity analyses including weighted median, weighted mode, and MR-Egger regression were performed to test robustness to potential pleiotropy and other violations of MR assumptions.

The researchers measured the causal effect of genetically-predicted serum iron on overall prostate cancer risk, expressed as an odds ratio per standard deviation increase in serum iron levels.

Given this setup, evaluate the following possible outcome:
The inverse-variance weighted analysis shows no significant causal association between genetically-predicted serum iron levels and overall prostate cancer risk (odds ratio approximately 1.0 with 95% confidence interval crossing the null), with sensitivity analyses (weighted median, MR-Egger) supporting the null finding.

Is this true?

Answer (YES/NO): NO